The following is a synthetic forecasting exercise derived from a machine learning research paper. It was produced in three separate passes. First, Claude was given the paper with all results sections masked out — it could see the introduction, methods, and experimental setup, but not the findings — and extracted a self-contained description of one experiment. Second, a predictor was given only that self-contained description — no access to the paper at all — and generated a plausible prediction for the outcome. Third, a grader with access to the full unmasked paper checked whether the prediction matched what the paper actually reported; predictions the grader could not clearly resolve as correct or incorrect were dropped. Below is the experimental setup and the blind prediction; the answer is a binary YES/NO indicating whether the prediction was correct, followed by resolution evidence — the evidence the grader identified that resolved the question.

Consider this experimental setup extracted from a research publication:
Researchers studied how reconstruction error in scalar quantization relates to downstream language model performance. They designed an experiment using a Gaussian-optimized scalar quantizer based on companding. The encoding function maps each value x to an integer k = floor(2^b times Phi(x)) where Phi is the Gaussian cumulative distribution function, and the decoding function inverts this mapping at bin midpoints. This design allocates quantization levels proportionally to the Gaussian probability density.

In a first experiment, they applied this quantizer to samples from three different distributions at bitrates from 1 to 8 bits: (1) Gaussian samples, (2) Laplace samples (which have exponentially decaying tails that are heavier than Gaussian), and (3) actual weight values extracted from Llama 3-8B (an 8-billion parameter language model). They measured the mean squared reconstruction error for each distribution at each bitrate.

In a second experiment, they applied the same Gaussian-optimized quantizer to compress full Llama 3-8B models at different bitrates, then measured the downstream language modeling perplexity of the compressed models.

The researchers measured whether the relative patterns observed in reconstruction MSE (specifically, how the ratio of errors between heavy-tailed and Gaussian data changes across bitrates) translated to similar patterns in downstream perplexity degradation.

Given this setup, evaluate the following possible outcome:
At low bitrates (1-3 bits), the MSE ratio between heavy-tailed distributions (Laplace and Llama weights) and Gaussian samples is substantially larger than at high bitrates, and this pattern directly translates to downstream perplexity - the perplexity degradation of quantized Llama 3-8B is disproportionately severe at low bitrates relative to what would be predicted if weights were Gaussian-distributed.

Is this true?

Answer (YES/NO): NO